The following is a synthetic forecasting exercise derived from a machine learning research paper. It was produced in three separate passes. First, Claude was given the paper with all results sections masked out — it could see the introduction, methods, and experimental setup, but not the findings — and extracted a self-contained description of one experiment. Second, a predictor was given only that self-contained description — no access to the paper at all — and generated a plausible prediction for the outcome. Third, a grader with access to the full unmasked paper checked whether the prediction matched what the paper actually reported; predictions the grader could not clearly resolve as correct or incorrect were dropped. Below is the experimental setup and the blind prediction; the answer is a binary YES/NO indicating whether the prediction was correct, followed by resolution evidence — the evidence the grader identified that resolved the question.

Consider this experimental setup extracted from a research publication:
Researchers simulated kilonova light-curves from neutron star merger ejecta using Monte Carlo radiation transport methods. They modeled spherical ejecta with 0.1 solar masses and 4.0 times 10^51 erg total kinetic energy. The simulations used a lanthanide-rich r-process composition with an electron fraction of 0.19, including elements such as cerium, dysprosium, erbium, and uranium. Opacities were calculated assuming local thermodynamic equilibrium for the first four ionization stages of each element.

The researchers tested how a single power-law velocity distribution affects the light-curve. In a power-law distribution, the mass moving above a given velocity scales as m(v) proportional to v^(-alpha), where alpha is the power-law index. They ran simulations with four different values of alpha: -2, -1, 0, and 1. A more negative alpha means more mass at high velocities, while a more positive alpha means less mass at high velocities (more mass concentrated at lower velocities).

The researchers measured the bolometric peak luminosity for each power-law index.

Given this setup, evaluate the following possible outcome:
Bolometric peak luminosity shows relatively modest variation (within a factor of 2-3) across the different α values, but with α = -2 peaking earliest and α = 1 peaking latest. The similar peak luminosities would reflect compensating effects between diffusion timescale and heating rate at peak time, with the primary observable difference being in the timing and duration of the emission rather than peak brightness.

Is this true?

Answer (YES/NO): NO